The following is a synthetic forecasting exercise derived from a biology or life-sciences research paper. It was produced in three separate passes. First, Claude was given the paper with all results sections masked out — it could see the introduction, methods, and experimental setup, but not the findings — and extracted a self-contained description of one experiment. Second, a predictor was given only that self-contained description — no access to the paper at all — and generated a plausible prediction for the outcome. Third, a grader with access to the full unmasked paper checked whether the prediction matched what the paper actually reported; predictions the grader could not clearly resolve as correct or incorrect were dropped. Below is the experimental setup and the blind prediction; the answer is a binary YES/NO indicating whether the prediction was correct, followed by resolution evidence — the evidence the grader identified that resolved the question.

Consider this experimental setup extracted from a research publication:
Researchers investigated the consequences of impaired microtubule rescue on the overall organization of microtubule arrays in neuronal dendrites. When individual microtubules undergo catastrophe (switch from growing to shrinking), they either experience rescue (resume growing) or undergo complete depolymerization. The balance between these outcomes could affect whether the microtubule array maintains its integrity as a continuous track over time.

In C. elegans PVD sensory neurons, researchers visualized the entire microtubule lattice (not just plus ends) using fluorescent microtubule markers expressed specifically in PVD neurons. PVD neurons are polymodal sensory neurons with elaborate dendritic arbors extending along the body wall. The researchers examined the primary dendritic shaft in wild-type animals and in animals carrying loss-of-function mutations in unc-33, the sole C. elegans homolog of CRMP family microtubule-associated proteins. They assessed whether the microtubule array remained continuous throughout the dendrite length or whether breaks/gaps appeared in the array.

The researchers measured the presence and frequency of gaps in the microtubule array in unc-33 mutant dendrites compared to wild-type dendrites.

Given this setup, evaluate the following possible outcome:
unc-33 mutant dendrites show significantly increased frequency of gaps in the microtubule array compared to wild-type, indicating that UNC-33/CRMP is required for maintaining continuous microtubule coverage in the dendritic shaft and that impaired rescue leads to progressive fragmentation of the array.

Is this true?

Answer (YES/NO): YES